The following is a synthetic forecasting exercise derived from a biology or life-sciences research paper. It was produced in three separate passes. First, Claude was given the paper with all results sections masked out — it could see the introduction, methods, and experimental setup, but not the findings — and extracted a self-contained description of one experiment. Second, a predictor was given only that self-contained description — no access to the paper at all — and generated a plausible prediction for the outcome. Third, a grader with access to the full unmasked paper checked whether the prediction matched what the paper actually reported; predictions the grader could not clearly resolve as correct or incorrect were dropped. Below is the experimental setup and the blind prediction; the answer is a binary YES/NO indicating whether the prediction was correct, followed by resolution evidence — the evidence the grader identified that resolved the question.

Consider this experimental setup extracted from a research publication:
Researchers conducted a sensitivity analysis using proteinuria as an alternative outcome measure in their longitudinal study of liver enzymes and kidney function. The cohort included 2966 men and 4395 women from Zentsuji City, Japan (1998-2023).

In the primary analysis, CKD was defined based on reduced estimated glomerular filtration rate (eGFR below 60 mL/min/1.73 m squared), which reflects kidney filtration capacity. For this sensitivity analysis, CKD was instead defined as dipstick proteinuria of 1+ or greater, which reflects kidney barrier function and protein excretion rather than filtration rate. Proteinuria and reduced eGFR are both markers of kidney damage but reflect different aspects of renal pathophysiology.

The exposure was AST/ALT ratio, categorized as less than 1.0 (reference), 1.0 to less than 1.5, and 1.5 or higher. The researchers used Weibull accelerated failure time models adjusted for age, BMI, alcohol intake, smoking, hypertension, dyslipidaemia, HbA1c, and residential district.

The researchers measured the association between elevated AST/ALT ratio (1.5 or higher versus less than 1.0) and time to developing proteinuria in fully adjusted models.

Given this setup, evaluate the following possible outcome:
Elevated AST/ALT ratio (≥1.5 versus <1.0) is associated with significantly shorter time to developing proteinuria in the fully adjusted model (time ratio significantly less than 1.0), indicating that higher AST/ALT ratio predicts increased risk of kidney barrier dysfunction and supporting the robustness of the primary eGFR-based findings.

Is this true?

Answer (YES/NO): NO